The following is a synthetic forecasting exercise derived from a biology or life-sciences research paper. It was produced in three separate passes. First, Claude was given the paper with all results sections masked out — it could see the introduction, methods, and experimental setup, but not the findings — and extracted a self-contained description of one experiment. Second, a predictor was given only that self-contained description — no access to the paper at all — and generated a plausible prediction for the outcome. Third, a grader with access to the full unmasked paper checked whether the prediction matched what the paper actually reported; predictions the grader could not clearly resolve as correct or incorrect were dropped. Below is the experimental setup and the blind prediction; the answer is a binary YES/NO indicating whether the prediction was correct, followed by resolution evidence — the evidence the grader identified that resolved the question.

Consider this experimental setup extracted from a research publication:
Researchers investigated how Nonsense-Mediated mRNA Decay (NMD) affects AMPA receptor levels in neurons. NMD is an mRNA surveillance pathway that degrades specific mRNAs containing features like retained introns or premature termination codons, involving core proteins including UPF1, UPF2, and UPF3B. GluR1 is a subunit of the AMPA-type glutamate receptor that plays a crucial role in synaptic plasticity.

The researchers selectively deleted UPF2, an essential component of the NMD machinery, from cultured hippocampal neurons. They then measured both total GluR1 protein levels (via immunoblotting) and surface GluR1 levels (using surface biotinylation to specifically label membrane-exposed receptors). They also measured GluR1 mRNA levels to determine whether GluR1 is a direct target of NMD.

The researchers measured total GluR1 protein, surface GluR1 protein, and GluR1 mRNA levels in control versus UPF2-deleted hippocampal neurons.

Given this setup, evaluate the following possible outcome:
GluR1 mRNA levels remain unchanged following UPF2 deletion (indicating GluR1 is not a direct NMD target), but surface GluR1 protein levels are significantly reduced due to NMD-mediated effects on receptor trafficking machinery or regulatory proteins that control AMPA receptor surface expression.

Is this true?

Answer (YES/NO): YES